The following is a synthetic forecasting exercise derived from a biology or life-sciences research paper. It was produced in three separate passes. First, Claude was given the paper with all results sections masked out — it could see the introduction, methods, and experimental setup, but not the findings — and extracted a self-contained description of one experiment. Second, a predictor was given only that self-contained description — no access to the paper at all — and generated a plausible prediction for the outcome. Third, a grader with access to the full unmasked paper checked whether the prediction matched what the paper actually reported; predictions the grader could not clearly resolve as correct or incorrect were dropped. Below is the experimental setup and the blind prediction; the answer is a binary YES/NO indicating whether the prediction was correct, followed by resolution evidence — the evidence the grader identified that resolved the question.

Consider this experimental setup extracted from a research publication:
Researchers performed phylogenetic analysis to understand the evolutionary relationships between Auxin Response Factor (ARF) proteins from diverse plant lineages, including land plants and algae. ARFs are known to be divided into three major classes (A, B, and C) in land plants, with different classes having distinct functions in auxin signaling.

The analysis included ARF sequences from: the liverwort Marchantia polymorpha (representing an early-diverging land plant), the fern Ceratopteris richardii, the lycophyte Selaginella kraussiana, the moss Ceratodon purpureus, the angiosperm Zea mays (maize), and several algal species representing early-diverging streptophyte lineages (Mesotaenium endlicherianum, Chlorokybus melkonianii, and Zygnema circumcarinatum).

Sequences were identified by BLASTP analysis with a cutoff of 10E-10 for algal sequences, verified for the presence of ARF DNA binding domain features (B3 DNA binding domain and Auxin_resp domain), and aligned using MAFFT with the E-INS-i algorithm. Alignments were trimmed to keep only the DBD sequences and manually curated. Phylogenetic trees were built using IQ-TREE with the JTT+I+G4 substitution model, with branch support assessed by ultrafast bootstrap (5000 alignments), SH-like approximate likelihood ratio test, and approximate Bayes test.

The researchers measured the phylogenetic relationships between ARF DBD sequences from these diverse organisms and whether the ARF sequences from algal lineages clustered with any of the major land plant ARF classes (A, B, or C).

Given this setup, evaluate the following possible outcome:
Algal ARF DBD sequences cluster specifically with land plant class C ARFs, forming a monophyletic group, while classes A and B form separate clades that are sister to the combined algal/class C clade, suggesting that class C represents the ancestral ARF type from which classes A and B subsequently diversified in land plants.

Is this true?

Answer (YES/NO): NO